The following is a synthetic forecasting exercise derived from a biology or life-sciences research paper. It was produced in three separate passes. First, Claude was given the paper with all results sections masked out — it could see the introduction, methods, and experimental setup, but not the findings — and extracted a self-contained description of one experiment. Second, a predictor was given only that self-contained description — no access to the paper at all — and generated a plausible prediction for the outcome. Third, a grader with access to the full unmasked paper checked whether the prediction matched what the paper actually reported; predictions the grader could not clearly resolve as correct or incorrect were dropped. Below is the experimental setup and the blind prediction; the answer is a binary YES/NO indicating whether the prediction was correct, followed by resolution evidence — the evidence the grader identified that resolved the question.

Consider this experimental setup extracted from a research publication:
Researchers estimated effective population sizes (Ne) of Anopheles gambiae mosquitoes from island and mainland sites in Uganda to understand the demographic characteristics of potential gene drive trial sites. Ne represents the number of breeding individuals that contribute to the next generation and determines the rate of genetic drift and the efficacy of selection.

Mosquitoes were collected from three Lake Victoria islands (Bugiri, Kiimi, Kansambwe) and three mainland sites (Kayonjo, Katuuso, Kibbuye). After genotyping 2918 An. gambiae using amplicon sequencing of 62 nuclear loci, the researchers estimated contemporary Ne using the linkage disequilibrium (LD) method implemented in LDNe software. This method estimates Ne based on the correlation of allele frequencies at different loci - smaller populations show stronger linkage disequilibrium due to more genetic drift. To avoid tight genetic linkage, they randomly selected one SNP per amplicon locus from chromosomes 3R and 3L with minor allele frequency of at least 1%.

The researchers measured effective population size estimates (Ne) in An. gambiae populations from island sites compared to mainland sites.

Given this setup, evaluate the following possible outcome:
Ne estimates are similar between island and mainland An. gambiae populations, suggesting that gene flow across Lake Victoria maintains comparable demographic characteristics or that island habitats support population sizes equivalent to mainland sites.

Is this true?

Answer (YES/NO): NO